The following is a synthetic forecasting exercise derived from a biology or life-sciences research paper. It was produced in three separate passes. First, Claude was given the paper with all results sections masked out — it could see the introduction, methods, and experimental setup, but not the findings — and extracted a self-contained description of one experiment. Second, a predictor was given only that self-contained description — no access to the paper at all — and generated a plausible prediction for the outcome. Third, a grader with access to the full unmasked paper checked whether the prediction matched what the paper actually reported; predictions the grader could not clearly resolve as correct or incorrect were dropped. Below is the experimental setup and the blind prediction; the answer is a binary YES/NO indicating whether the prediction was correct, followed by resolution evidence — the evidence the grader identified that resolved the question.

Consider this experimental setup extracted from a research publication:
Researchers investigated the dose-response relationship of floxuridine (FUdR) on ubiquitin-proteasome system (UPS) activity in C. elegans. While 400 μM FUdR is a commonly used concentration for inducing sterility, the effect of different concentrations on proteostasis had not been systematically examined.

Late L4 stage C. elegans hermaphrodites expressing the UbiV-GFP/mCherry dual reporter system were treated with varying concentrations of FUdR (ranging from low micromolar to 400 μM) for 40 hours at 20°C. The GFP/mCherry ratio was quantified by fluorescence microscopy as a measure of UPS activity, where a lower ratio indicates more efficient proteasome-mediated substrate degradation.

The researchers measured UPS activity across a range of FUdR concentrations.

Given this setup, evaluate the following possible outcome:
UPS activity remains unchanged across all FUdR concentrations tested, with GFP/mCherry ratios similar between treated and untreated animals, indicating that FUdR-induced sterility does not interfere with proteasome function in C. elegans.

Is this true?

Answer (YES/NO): NO